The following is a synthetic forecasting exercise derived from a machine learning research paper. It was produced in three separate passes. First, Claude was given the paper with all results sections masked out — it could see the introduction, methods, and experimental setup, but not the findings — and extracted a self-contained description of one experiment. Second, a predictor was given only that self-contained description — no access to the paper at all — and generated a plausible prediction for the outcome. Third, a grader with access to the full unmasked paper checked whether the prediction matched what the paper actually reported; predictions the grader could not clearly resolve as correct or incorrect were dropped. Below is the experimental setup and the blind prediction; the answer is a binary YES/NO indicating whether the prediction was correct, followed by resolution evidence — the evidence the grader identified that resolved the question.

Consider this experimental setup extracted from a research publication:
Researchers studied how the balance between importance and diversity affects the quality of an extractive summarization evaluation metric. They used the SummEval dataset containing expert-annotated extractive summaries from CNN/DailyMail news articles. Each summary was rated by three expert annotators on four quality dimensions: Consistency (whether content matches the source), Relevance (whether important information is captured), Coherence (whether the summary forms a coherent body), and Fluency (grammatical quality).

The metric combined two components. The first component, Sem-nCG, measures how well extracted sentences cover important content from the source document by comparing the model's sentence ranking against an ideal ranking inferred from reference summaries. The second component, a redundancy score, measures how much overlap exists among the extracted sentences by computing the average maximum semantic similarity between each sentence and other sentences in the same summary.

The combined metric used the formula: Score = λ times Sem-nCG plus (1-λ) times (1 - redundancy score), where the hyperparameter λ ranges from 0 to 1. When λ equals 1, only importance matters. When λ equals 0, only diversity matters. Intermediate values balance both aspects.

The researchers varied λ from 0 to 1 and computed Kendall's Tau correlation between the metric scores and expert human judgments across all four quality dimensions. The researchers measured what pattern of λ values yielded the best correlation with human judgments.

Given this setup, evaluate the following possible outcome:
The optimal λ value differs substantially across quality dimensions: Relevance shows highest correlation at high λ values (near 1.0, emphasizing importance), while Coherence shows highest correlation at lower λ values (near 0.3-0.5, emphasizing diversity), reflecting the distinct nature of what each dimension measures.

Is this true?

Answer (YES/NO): NO